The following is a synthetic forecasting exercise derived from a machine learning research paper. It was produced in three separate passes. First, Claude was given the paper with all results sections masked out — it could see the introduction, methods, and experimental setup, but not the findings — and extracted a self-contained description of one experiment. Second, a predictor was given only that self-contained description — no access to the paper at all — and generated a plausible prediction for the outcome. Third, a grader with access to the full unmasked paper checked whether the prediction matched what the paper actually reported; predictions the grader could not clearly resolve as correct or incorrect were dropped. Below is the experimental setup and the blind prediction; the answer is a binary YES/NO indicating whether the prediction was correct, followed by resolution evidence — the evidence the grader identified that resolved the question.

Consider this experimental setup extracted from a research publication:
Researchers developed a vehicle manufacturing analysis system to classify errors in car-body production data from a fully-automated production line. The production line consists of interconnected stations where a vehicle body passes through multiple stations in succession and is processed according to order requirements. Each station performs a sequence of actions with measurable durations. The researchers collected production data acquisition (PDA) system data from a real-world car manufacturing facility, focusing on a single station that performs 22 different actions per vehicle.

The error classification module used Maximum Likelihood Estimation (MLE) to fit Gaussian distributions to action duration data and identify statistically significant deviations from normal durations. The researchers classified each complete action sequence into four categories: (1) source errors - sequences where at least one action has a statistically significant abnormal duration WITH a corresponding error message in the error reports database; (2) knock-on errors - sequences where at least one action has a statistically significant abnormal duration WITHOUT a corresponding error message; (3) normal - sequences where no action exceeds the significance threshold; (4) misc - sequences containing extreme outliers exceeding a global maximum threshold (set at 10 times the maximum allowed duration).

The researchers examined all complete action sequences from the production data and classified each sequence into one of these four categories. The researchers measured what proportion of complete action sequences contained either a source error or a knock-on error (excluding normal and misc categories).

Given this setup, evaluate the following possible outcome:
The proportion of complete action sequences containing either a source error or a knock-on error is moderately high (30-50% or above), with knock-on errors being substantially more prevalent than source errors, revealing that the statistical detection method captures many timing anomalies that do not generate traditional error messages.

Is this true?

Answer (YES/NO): YES